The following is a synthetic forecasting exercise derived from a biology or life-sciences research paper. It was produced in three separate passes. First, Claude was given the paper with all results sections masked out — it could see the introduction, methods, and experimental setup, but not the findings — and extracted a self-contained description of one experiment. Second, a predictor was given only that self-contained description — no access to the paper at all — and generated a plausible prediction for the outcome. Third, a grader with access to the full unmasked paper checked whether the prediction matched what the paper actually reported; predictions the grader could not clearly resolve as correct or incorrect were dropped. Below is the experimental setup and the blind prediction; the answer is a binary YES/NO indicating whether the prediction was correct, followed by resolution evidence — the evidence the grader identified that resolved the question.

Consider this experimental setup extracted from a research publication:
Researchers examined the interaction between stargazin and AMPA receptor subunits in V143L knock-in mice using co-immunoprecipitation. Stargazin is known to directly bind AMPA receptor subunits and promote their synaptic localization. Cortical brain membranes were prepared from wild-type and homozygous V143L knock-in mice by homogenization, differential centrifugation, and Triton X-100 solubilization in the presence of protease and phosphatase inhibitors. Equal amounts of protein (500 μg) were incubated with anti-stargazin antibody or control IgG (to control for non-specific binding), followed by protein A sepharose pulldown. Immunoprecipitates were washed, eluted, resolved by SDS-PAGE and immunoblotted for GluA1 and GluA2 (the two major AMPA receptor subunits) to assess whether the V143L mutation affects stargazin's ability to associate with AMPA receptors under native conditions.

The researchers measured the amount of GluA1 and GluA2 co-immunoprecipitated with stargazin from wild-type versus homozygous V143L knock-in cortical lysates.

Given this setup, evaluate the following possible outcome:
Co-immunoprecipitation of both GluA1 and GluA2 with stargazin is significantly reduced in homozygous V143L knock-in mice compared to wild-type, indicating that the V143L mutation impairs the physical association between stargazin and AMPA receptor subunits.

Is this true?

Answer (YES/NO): NO